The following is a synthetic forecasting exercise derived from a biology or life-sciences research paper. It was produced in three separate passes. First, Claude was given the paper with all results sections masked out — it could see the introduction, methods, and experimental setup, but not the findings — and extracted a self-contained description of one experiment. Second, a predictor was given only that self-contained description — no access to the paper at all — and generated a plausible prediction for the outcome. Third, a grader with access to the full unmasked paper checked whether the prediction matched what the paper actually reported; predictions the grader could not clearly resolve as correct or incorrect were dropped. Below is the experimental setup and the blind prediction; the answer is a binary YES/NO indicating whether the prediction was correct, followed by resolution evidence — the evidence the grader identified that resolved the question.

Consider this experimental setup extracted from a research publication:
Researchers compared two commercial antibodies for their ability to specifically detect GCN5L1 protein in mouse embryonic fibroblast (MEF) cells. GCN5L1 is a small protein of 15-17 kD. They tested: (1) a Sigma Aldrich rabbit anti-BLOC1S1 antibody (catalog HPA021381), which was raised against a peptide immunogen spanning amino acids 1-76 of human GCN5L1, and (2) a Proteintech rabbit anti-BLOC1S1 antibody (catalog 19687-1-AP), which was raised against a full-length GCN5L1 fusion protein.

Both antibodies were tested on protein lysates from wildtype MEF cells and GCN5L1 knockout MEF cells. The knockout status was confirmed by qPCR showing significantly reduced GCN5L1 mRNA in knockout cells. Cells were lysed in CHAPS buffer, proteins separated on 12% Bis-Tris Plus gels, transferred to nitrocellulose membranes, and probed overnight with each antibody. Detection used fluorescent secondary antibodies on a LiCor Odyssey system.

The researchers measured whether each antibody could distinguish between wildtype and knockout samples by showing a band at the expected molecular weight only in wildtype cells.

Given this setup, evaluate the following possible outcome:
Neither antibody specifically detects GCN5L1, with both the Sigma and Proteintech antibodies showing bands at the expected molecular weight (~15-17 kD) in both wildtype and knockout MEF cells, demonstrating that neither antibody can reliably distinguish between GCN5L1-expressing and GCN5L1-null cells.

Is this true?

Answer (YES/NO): NO